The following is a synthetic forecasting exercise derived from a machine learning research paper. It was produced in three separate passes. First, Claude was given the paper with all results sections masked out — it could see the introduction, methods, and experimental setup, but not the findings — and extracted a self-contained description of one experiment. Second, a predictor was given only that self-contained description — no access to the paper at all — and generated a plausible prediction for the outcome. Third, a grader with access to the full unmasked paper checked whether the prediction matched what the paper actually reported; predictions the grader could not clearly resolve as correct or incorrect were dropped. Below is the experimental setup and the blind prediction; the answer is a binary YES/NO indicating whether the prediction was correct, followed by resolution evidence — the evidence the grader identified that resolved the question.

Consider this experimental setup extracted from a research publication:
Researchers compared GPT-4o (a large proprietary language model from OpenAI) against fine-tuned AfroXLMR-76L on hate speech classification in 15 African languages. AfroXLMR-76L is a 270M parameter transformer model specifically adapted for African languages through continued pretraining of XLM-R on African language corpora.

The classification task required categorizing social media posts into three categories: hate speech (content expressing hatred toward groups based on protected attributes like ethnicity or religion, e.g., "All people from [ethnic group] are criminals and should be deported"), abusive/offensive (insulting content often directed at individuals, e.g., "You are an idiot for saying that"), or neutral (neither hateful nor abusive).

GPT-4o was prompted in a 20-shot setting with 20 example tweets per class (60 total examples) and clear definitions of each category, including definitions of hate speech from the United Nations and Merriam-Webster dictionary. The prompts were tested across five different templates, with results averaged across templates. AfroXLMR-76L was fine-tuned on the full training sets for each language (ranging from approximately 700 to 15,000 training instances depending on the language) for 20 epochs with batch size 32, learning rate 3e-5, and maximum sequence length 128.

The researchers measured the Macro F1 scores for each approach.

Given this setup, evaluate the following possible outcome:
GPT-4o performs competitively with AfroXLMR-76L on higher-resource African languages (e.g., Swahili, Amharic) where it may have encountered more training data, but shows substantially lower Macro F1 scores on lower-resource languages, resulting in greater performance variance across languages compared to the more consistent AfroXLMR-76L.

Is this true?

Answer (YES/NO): NO